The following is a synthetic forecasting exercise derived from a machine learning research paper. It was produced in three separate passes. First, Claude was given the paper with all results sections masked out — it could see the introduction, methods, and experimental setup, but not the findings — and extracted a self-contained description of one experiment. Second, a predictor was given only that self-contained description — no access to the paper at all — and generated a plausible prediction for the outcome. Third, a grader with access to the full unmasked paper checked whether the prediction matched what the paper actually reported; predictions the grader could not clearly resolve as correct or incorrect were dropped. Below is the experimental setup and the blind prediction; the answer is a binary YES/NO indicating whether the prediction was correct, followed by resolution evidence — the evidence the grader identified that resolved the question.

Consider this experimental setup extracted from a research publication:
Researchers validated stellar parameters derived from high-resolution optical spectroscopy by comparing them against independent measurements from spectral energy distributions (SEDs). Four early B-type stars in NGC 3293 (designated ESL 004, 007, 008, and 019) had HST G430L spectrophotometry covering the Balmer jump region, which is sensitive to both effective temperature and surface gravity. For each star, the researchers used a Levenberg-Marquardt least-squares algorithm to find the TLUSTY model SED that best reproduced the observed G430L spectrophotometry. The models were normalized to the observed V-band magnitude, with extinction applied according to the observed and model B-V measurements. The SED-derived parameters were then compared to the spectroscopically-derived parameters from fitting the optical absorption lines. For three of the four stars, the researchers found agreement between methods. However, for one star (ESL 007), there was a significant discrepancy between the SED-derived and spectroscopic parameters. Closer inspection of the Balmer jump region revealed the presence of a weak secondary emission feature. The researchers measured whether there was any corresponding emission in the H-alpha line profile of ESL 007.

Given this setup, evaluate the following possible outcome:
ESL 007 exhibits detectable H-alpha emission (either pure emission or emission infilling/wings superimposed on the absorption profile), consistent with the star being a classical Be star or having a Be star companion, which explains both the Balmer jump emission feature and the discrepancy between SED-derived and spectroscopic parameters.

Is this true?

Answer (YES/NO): YES